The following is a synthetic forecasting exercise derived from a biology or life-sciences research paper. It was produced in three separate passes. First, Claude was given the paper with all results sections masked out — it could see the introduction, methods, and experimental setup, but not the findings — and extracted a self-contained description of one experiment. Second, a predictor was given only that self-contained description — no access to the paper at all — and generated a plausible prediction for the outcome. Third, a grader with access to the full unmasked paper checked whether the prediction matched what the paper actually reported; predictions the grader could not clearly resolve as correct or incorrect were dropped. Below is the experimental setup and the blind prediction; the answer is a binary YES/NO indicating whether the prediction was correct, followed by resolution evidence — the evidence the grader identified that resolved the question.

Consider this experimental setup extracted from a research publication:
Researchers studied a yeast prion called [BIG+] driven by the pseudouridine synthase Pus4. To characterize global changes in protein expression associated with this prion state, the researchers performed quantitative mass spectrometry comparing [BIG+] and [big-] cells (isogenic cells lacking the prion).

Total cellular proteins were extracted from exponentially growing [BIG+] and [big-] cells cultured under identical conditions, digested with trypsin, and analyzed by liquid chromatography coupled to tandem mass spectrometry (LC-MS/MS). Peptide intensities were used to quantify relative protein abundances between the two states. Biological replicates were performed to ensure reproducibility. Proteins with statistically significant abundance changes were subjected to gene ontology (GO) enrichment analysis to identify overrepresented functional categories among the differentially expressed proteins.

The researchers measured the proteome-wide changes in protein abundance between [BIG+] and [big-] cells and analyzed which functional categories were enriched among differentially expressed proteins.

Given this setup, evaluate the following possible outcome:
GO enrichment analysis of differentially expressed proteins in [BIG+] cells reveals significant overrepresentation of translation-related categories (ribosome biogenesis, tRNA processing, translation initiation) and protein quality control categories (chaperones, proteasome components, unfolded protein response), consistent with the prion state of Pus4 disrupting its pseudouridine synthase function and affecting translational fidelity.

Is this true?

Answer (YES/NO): NO